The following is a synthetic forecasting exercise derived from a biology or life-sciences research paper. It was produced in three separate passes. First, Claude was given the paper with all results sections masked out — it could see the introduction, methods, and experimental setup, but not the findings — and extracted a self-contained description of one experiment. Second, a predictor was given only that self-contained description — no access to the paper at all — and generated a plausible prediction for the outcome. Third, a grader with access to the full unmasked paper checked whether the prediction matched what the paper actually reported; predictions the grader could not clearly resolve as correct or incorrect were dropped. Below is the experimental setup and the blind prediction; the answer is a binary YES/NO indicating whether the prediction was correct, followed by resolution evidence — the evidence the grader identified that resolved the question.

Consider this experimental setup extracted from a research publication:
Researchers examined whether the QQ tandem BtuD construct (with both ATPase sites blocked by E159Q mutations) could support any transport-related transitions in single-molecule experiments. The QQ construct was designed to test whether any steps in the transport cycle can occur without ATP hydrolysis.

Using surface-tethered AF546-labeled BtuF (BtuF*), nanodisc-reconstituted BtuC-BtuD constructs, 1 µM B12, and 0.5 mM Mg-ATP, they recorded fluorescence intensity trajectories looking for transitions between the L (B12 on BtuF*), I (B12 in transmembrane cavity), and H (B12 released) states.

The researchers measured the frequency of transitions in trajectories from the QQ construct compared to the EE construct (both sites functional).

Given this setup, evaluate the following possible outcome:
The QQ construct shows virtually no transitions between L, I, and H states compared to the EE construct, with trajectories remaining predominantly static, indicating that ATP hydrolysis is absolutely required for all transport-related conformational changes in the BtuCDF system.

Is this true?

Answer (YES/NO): YES